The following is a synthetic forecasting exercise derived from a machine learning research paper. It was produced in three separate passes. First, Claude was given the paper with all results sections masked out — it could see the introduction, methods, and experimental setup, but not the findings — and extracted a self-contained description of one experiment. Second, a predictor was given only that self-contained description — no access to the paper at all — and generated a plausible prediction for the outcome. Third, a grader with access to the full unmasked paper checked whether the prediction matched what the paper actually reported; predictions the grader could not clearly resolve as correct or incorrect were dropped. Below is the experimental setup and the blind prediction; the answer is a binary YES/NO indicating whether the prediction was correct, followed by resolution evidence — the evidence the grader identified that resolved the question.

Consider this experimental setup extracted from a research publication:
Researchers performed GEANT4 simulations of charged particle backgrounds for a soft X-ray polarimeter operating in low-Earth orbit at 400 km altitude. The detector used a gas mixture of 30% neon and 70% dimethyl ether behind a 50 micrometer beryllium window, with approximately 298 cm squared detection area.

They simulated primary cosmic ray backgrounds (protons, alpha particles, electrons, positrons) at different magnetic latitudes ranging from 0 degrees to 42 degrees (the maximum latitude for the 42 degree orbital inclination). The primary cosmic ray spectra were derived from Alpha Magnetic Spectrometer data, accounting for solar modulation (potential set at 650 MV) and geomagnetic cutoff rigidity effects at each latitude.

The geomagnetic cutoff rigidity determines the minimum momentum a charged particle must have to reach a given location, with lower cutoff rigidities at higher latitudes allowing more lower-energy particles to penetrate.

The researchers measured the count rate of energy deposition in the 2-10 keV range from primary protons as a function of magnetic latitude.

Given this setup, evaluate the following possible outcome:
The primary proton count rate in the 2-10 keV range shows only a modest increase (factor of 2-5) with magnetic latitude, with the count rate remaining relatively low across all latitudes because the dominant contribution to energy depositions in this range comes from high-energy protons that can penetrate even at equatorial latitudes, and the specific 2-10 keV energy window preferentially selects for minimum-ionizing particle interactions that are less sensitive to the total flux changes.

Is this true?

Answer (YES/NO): NO